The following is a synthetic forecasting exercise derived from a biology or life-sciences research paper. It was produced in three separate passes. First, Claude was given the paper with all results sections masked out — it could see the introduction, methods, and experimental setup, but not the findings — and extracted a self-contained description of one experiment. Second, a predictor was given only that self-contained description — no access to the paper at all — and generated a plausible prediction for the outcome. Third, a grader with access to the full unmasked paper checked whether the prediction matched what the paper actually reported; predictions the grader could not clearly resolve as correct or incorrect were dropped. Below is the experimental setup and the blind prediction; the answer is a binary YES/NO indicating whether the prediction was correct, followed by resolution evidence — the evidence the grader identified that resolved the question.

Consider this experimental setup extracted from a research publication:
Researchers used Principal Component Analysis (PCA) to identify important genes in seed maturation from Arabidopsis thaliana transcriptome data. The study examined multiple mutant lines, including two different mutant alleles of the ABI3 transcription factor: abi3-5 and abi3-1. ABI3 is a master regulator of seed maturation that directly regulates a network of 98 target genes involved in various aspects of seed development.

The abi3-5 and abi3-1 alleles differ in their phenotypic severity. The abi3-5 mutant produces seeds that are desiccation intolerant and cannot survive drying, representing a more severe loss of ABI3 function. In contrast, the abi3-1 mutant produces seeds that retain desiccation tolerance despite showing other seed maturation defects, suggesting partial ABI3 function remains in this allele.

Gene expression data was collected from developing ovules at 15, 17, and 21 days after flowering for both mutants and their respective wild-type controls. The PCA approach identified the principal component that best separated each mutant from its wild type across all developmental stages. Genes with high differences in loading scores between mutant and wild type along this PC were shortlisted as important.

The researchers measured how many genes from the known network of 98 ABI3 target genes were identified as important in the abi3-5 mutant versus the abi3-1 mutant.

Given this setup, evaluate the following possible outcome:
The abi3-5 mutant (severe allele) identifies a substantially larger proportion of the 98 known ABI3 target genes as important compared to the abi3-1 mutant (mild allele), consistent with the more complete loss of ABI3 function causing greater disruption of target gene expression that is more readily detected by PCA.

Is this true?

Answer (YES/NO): YES